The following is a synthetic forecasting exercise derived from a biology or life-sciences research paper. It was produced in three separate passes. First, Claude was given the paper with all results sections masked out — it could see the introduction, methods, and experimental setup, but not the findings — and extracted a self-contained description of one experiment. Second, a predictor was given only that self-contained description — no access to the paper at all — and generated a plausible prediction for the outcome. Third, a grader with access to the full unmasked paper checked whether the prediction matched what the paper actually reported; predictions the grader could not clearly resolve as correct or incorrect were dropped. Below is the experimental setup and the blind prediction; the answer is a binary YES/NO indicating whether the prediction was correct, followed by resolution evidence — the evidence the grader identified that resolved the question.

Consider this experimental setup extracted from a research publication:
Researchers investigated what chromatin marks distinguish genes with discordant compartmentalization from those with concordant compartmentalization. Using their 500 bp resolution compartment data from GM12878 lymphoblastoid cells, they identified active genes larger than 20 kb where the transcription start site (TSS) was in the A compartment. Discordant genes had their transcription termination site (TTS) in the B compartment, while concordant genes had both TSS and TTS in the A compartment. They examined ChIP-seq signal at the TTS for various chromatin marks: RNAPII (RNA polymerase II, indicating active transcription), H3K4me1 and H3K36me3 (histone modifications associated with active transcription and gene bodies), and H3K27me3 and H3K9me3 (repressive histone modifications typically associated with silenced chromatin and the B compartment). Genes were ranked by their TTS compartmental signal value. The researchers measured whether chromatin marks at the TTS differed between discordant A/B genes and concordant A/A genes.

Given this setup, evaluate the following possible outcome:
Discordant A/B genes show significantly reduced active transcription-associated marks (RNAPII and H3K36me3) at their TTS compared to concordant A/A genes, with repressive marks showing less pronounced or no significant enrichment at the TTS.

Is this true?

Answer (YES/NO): YES